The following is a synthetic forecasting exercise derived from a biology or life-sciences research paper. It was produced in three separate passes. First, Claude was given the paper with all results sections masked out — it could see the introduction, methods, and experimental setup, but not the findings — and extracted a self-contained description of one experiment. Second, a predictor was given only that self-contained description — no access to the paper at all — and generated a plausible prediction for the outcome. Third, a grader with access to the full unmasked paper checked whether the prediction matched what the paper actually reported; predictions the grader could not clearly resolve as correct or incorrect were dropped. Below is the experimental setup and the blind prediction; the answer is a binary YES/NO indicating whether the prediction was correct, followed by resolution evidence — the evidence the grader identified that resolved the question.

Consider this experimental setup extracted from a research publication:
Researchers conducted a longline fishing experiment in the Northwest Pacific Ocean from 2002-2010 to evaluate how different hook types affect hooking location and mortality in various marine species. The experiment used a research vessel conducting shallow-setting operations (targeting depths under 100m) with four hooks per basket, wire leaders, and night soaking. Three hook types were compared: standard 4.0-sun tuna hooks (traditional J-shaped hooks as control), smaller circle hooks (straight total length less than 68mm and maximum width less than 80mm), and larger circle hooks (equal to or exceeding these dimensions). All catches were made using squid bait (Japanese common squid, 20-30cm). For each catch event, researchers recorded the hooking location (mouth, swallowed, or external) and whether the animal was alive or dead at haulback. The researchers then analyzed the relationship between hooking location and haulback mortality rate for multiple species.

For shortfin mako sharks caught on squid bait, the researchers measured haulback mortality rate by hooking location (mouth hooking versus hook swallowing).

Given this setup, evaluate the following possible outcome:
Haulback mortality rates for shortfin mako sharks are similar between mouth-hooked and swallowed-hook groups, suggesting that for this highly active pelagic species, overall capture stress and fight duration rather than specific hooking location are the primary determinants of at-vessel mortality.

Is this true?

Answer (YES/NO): NO